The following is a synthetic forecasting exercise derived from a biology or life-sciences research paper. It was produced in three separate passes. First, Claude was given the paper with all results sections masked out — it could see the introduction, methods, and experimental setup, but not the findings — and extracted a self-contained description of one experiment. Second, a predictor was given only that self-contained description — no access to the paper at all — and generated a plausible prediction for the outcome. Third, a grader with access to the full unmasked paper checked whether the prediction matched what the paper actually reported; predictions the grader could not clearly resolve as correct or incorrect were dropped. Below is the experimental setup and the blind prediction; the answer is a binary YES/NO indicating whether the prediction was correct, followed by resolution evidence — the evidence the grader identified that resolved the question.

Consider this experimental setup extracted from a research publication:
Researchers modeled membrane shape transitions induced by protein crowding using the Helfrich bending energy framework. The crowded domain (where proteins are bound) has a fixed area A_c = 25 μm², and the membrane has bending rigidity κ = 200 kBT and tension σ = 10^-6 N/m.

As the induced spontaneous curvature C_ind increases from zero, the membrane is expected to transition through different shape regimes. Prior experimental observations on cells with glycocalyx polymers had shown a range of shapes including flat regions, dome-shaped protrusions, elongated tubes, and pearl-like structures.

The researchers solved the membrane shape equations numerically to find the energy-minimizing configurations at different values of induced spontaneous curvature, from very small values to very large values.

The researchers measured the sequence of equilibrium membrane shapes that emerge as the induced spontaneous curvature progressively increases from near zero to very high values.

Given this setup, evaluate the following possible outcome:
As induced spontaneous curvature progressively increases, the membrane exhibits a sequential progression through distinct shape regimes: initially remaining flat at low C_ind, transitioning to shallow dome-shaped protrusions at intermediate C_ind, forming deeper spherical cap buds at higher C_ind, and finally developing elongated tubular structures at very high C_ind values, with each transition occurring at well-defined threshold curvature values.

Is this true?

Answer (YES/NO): YES